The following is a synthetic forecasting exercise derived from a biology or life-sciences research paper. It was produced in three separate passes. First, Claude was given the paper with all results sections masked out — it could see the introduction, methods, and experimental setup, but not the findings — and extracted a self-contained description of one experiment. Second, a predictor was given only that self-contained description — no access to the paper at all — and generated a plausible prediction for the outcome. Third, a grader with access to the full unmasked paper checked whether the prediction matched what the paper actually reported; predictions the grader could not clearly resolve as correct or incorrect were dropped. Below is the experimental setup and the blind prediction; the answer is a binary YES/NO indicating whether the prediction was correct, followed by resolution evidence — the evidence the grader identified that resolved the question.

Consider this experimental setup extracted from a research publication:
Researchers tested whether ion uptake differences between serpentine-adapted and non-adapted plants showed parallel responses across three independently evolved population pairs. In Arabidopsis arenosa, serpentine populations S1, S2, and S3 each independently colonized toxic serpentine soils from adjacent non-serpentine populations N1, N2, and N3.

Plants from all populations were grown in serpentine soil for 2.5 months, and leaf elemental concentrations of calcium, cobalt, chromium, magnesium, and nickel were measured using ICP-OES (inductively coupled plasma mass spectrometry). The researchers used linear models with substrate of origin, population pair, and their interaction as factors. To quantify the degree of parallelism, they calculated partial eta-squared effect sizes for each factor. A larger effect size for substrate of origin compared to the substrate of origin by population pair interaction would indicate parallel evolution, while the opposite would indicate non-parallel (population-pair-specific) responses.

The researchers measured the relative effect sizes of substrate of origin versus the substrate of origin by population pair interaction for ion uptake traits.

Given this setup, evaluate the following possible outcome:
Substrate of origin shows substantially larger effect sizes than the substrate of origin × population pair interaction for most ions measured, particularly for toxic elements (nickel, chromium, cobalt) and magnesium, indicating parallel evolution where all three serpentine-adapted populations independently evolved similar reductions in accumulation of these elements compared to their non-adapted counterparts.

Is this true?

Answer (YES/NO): YES